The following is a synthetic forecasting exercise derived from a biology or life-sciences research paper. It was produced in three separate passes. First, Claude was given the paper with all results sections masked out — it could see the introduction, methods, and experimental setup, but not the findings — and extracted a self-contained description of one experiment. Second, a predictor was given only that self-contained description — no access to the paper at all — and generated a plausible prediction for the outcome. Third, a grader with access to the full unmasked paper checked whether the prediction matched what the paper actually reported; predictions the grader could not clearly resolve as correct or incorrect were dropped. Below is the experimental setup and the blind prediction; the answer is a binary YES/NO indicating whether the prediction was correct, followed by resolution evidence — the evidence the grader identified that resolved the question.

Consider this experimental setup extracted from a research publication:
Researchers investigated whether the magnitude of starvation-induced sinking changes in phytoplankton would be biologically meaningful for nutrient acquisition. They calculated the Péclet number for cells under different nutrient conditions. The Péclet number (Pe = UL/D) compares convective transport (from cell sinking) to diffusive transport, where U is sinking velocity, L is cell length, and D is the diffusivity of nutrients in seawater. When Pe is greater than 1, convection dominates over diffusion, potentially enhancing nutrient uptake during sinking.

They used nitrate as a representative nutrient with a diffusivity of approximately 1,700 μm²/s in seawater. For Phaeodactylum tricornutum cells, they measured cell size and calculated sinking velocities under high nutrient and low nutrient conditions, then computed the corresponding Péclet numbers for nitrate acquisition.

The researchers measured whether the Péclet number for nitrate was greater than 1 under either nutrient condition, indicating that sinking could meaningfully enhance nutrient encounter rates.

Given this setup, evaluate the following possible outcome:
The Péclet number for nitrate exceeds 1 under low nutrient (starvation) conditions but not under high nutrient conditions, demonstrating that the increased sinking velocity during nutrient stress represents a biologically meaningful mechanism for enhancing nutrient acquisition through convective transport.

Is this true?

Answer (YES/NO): NO